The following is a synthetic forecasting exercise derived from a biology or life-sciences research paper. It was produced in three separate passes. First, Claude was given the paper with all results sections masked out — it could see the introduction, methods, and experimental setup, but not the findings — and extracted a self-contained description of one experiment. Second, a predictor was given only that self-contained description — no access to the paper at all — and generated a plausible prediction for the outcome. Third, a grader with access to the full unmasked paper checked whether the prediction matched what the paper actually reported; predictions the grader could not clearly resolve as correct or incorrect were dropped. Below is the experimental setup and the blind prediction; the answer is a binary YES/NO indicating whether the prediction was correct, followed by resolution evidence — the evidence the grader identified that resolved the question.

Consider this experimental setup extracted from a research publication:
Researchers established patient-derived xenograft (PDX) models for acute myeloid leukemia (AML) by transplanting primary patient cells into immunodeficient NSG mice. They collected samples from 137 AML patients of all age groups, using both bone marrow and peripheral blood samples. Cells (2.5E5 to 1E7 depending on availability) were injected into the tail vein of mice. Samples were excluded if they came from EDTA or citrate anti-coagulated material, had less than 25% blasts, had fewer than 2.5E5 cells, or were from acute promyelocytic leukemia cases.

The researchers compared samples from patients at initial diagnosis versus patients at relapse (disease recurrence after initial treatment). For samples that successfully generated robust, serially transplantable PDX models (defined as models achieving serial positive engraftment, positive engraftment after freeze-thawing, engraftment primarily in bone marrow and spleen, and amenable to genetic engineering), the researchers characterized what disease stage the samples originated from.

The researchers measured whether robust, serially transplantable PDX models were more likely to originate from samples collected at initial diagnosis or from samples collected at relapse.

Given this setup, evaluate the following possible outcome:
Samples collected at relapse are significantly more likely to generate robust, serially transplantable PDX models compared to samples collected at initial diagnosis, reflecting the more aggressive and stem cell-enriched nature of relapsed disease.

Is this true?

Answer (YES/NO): YES